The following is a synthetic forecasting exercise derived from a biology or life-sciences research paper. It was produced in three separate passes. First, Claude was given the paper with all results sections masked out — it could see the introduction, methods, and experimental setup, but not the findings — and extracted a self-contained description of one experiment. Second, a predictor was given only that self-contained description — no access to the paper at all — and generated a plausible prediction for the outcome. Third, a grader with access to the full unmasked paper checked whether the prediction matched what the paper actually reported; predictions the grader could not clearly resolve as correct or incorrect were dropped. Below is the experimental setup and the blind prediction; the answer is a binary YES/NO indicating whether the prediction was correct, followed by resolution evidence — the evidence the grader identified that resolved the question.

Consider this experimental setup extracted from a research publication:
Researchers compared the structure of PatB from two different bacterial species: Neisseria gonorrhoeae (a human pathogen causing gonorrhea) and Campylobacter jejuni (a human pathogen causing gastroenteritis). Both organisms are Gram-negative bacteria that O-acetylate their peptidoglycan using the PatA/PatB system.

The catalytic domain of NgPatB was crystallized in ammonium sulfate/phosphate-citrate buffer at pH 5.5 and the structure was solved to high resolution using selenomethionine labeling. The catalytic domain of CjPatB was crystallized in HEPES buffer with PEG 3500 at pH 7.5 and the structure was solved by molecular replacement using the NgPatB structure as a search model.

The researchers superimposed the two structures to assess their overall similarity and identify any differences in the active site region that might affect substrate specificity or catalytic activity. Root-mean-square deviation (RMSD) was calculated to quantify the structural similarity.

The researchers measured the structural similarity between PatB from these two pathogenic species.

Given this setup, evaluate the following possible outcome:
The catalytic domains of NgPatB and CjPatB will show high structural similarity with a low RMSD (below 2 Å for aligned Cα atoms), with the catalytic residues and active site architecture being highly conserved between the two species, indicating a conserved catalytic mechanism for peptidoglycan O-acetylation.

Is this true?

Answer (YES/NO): YES